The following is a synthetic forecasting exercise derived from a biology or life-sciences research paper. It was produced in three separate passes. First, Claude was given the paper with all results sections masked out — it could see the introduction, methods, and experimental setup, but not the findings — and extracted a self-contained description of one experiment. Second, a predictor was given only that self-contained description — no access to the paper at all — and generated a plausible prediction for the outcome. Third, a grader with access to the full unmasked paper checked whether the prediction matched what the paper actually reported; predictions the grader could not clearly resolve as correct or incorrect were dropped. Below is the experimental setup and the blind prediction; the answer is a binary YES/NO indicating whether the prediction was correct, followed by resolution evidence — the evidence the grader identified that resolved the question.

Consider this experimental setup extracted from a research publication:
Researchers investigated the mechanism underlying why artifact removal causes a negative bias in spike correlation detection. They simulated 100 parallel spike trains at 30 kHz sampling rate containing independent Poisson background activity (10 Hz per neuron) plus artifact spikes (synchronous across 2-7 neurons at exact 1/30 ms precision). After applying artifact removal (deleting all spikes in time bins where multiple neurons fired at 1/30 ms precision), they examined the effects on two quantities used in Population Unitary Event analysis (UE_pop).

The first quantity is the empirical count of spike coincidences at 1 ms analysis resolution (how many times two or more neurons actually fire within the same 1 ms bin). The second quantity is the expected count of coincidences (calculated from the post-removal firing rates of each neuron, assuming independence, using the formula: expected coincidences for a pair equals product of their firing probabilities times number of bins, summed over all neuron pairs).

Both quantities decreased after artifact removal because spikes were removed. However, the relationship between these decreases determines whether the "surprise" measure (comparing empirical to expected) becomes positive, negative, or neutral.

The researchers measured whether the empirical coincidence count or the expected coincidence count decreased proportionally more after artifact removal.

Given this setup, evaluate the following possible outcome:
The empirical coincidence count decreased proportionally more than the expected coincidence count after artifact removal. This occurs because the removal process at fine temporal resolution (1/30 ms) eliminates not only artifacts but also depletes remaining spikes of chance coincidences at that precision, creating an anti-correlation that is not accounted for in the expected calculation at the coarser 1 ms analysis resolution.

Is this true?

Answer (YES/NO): YES